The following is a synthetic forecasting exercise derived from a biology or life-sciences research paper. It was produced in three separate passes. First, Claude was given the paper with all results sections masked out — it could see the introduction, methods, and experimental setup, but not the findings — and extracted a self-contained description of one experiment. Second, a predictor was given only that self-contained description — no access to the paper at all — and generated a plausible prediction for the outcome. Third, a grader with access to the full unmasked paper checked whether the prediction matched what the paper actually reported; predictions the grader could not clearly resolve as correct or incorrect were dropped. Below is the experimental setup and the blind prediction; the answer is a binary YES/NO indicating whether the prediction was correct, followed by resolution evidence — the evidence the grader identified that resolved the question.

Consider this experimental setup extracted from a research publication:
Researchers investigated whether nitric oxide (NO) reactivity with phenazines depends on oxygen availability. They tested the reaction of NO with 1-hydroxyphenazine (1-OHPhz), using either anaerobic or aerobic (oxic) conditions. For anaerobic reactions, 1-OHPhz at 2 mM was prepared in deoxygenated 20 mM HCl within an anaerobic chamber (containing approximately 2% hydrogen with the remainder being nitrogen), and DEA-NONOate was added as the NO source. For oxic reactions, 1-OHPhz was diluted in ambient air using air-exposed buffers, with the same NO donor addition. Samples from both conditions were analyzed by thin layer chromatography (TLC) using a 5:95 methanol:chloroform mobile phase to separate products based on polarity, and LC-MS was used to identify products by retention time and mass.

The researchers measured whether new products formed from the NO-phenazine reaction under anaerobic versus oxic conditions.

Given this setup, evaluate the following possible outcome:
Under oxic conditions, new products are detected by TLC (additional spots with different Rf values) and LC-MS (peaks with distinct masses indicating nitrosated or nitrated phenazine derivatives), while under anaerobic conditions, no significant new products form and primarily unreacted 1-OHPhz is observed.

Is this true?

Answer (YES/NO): NO